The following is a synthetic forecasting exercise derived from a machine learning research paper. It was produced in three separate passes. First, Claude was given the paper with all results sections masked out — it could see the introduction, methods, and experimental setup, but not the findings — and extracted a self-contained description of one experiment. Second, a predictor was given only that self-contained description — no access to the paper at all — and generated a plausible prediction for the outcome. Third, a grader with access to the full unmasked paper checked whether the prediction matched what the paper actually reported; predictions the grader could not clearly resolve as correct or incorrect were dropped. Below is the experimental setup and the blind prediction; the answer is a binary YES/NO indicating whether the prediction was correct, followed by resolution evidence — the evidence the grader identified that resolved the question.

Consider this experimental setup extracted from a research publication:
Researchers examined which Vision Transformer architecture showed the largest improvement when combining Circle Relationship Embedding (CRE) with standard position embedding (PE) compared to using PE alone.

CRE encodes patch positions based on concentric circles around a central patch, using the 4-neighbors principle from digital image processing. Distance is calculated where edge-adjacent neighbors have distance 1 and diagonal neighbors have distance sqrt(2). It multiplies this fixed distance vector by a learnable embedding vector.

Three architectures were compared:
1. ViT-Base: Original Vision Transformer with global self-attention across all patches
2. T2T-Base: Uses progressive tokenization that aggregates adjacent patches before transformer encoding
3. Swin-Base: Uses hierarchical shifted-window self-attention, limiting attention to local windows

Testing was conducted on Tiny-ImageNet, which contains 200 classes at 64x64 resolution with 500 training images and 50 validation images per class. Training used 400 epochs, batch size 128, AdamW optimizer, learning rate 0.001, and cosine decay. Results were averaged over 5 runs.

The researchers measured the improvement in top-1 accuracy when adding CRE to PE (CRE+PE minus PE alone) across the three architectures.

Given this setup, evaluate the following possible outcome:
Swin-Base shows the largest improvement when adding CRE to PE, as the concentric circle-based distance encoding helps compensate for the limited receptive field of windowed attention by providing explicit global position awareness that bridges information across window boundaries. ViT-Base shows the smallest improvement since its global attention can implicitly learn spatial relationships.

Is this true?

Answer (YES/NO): YES